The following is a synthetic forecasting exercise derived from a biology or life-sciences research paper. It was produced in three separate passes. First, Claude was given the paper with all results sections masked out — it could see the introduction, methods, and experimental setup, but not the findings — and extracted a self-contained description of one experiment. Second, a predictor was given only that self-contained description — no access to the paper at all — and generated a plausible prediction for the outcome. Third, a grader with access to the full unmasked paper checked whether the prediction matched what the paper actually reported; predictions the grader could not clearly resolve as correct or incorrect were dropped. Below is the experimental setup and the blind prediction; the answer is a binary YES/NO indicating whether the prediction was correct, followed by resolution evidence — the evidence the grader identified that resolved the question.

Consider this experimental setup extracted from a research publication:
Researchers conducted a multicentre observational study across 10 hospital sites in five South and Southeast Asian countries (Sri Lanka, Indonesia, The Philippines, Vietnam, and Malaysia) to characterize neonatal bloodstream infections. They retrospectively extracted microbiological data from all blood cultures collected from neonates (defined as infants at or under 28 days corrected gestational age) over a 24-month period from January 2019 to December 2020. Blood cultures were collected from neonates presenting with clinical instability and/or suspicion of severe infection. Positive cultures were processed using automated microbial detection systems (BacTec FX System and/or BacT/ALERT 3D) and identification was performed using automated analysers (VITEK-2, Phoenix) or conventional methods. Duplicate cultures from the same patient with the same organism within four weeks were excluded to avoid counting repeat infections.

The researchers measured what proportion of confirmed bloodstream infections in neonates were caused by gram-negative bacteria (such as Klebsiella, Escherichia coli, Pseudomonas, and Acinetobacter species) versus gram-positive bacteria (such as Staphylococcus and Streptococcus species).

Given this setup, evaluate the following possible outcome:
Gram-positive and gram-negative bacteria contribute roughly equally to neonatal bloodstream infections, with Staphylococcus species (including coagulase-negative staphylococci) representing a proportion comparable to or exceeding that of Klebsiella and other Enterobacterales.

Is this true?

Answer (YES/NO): NO